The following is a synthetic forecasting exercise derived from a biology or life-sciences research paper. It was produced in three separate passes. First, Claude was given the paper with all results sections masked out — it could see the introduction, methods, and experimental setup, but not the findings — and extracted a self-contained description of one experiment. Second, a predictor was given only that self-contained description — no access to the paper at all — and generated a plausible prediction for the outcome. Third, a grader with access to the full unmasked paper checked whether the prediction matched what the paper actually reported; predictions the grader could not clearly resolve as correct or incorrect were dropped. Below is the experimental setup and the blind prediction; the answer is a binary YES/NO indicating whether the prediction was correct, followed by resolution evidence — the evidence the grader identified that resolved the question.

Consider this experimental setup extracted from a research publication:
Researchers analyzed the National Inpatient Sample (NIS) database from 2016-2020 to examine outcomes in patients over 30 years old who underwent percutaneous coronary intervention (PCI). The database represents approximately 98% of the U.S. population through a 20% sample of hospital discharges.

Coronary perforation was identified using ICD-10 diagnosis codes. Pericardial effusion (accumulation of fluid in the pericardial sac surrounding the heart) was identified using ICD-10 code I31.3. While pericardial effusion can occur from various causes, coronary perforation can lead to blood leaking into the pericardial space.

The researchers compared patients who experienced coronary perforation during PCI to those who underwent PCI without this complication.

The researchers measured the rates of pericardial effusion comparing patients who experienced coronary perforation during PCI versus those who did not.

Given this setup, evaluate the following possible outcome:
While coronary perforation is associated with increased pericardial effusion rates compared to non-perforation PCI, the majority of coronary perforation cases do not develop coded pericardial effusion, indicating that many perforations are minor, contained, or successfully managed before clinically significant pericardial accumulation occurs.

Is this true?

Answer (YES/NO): YES